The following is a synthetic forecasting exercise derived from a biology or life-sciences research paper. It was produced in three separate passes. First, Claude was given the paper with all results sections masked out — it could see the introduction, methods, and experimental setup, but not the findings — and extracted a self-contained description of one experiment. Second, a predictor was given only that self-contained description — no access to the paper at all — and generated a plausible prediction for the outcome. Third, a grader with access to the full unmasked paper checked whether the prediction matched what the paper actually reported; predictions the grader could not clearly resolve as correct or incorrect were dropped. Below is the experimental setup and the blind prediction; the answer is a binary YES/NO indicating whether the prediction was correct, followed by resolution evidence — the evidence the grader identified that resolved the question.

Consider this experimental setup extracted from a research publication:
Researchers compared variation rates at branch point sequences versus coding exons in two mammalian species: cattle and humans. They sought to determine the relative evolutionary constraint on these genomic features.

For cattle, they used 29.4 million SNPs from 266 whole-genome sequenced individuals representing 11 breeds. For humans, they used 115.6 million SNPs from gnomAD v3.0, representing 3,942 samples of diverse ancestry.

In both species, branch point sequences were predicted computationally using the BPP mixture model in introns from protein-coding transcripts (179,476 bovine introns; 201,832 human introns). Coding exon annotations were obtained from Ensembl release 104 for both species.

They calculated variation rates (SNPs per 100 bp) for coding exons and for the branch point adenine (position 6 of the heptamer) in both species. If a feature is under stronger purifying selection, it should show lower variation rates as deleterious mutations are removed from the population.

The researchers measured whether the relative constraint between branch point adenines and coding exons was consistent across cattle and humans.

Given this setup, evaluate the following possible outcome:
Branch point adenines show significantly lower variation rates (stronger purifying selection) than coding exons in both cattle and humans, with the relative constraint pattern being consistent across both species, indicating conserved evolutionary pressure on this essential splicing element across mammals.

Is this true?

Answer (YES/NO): YES